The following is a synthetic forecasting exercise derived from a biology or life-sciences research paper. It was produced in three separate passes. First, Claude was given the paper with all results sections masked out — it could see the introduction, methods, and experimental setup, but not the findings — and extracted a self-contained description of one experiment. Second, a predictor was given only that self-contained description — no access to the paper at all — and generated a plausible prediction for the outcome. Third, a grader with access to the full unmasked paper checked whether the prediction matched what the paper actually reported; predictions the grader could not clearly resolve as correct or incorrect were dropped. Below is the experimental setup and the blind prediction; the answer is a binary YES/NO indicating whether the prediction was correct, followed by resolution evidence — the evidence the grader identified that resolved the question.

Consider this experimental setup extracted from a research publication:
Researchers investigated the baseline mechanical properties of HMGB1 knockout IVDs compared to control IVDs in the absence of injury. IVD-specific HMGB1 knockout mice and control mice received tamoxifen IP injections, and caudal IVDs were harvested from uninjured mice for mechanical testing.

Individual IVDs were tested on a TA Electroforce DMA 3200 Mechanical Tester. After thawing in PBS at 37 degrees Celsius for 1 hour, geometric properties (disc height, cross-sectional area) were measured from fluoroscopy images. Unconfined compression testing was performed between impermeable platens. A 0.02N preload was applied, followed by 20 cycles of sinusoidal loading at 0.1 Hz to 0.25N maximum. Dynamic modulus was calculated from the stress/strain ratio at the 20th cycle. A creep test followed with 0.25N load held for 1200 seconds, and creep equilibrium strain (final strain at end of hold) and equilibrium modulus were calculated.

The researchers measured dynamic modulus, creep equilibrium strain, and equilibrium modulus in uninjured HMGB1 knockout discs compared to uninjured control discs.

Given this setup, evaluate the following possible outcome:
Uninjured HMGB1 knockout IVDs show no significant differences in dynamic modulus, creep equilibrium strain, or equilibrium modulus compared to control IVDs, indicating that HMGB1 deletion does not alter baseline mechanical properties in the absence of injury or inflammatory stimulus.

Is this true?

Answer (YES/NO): NO